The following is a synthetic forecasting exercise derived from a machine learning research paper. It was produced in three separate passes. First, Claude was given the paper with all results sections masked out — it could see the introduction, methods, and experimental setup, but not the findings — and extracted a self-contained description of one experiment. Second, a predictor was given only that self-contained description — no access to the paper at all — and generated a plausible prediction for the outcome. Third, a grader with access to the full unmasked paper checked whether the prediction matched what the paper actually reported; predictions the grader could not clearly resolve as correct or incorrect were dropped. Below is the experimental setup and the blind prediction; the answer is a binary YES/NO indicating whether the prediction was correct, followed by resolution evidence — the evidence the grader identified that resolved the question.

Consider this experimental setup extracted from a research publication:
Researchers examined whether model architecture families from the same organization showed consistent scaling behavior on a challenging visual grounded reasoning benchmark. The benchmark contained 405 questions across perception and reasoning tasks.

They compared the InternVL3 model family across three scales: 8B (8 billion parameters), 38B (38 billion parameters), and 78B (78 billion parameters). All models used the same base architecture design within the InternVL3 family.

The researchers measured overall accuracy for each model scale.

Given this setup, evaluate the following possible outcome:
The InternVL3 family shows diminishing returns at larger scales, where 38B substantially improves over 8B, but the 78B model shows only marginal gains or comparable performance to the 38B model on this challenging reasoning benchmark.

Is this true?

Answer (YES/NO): NO